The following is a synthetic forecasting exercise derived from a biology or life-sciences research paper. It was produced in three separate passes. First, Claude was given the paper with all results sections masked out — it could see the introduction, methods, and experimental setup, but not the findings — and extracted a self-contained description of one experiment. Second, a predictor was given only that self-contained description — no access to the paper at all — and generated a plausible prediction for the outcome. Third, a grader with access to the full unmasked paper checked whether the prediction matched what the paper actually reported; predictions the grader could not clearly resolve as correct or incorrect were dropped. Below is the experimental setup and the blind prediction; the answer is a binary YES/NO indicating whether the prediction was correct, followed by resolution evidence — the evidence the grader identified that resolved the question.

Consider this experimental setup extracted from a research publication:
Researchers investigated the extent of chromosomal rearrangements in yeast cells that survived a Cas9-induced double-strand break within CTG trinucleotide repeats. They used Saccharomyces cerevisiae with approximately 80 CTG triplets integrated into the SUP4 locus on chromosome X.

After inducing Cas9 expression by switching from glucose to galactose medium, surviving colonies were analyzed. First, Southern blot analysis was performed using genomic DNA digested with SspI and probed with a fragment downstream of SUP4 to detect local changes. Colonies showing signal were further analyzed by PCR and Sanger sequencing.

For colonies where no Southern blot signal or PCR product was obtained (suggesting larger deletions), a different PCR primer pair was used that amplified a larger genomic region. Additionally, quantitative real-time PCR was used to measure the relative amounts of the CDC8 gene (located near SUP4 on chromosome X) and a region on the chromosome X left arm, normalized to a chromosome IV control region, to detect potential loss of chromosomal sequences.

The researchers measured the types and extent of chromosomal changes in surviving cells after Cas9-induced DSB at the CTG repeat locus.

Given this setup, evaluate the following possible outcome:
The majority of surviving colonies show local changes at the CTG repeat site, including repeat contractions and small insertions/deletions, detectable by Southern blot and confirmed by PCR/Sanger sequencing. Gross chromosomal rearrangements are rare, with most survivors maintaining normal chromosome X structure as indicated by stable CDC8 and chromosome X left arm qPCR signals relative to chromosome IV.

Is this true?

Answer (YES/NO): NO